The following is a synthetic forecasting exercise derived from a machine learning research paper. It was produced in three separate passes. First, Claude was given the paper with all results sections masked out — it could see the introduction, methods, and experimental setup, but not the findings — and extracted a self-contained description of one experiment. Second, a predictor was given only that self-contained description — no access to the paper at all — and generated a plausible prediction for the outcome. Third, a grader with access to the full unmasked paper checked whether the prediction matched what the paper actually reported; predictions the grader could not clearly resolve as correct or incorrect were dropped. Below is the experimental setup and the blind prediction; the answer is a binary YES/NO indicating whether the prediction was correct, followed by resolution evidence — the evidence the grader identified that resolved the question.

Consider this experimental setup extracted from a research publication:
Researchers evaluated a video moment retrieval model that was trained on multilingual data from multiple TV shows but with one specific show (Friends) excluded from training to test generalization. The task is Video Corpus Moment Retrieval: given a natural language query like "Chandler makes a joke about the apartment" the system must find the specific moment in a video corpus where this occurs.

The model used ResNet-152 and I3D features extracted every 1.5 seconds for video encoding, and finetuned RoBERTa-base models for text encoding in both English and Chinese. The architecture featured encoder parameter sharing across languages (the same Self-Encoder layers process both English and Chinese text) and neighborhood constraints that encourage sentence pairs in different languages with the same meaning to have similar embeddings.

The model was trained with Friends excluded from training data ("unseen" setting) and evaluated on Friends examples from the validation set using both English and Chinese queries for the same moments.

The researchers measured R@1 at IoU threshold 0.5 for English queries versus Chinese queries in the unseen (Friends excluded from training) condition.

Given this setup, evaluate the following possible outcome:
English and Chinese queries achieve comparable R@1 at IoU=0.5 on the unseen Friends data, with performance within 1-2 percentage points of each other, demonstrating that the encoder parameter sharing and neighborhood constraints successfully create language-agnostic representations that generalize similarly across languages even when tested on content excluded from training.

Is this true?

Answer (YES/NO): YES